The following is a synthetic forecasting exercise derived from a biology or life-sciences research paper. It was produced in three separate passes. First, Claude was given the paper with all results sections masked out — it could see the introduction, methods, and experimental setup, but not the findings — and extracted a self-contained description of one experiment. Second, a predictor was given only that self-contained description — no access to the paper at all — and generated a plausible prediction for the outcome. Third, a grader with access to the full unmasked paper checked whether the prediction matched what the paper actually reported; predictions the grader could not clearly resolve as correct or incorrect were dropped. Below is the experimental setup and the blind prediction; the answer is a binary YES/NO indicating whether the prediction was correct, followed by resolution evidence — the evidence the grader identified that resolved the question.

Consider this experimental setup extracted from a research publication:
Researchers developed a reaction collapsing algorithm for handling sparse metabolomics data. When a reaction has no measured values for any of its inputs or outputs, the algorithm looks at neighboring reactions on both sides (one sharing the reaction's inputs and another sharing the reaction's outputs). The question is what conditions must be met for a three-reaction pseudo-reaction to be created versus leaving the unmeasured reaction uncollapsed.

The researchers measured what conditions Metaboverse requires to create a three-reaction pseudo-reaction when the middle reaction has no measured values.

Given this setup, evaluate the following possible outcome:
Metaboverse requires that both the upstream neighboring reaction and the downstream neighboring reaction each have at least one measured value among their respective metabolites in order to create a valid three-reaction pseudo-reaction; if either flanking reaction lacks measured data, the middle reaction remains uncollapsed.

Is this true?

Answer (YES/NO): YES